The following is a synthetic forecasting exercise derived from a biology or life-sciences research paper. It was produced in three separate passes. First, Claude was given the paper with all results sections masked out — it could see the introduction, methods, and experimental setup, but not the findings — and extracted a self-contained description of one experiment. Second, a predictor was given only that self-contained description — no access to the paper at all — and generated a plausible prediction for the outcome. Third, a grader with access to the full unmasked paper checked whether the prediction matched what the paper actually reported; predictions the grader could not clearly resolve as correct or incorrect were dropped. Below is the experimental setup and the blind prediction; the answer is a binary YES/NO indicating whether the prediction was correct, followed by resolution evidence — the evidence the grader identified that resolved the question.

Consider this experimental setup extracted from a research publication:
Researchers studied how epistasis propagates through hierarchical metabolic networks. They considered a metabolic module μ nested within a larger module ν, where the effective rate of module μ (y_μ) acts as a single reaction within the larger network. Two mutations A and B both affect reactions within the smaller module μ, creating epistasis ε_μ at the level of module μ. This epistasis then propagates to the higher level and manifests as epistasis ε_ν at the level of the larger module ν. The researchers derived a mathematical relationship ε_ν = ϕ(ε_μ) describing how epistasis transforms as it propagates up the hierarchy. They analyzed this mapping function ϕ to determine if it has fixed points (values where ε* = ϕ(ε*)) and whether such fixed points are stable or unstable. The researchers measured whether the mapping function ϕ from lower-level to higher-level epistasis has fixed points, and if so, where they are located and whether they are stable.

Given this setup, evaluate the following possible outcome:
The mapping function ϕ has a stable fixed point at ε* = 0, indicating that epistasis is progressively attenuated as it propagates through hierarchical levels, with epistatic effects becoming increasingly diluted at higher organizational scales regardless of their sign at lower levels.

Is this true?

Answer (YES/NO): NO